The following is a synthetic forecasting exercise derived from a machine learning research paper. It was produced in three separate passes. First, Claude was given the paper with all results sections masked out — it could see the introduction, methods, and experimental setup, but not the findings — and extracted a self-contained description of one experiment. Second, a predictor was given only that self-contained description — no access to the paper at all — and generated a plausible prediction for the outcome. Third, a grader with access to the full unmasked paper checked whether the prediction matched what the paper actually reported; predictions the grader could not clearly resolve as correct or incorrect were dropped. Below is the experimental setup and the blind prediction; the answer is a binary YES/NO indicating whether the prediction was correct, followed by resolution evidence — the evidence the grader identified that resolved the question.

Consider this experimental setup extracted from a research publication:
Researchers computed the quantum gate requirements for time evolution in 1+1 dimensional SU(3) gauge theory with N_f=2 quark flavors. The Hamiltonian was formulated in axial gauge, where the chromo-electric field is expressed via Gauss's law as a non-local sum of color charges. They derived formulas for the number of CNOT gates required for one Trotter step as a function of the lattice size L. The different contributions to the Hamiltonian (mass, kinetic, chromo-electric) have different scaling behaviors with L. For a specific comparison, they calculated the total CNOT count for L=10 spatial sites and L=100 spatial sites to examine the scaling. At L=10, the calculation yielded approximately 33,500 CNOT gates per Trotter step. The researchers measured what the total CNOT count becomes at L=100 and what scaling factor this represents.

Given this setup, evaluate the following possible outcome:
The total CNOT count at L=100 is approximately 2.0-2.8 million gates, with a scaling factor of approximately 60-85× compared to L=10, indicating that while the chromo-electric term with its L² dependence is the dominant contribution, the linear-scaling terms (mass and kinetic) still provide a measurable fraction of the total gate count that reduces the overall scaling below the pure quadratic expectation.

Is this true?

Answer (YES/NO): NO